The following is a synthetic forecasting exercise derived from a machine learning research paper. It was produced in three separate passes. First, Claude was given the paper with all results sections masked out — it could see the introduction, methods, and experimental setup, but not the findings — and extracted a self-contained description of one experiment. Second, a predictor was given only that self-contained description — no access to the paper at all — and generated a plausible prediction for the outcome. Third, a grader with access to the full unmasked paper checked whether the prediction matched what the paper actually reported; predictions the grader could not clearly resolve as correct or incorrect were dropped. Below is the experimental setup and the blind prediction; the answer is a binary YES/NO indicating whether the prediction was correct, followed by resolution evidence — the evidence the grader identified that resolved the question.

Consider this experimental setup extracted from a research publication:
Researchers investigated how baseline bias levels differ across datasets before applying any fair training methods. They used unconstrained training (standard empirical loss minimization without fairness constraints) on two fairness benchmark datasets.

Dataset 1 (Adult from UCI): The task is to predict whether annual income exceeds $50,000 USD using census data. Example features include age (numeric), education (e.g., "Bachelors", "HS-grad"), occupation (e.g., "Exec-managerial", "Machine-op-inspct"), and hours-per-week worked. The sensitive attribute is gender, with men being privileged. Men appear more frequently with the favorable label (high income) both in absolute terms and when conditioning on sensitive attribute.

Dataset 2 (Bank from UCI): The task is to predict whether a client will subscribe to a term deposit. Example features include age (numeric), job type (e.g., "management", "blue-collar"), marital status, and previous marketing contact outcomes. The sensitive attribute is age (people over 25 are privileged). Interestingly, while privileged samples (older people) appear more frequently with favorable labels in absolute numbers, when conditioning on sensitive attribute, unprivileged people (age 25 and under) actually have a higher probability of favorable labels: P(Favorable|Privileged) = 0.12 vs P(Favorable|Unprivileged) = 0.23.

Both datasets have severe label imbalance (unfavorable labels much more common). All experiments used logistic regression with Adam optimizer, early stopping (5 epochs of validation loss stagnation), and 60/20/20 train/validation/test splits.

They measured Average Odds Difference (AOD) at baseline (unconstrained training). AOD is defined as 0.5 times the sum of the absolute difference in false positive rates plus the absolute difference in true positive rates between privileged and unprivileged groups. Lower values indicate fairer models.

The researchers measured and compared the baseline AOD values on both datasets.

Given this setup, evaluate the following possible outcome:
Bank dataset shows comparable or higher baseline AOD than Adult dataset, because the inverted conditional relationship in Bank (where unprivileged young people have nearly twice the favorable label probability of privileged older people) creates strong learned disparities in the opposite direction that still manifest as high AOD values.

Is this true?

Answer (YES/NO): NO